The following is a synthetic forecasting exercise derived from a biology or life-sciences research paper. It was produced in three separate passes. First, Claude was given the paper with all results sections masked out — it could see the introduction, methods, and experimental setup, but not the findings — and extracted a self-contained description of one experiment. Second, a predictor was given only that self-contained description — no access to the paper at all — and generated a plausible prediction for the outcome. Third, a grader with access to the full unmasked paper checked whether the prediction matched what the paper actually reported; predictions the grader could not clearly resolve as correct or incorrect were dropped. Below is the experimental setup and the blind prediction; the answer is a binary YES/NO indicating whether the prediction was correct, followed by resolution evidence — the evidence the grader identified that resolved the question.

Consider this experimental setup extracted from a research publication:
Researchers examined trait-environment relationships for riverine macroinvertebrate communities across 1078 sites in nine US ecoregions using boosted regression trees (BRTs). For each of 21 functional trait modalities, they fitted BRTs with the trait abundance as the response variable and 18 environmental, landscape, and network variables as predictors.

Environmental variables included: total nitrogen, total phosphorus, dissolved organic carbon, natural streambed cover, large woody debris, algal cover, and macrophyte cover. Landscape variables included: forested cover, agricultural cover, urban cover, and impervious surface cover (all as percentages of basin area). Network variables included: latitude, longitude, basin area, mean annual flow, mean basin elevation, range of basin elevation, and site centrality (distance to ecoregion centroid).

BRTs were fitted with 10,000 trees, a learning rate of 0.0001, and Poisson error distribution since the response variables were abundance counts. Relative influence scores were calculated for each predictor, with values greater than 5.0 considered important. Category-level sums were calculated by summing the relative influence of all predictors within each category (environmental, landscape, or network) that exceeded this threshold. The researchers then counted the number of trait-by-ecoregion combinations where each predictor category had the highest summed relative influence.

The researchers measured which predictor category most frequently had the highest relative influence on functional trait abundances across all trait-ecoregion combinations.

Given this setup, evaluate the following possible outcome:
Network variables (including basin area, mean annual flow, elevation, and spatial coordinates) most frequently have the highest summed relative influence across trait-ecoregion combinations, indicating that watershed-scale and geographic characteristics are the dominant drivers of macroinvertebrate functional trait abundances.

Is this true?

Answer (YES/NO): YES